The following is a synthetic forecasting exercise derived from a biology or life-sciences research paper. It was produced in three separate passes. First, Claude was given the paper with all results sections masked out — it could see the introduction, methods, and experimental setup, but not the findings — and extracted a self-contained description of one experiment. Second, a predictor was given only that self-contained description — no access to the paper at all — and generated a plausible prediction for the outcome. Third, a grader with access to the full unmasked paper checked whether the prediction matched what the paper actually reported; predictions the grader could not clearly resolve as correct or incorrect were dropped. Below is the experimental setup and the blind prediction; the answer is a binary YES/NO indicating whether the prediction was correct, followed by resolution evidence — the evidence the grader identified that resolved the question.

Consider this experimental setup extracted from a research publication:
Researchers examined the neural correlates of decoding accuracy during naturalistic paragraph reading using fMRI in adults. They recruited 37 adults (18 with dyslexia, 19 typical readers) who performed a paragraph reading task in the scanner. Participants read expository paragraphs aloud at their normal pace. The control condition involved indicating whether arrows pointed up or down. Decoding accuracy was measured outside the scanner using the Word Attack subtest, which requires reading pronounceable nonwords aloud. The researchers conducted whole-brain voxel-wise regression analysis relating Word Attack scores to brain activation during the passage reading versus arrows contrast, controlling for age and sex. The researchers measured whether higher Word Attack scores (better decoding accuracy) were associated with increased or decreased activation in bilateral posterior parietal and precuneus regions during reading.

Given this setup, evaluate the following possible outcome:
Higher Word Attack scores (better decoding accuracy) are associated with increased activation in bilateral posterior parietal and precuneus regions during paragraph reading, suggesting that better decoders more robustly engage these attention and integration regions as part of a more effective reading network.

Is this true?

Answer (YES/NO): NO